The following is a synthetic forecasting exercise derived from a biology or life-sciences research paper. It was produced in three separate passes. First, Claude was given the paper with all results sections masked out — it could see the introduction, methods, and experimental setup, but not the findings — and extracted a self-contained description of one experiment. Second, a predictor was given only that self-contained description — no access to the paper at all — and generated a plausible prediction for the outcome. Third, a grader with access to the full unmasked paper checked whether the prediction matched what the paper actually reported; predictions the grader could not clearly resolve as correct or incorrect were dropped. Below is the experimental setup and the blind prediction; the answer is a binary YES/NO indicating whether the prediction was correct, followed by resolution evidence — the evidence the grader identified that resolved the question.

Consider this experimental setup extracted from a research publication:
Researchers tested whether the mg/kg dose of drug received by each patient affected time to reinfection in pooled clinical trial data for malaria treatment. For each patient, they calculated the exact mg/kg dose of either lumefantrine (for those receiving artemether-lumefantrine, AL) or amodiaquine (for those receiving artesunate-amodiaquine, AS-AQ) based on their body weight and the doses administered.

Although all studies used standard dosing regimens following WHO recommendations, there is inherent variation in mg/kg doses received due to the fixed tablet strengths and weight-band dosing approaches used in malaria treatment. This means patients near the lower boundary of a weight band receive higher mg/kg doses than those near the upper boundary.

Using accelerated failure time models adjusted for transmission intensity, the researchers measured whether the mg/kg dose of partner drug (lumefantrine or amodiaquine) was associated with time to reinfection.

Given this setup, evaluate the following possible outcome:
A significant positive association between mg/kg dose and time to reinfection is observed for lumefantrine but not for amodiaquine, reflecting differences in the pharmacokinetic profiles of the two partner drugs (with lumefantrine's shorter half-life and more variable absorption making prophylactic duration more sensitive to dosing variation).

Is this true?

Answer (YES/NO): YES